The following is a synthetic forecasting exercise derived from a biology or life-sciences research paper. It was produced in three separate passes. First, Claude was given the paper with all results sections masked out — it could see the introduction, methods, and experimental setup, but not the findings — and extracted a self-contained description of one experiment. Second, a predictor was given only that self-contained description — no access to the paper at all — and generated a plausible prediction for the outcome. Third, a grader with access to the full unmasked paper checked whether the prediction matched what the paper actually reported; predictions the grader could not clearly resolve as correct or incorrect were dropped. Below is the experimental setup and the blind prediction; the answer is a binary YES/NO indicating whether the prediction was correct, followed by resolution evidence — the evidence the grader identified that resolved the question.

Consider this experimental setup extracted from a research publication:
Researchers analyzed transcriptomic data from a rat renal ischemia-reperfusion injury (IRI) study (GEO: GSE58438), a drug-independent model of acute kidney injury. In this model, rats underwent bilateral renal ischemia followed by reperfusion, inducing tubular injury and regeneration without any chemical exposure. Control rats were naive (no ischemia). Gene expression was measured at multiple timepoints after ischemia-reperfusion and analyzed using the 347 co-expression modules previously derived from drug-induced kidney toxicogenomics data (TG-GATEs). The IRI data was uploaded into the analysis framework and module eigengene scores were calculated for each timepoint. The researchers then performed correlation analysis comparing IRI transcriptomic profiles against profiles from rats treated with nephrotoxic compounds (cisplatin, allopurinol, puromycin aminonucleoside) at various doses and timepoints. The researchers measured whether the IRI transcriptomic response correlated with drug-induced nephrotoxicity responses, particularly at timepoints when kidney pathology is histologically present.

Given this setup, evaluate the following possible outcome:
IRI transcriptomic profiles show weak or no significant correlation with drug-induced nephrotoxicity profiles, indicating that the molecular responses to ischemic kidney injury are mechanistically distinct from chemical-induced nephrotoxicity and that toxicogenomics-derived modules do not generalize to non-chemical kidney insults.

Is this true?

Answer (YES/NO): NO